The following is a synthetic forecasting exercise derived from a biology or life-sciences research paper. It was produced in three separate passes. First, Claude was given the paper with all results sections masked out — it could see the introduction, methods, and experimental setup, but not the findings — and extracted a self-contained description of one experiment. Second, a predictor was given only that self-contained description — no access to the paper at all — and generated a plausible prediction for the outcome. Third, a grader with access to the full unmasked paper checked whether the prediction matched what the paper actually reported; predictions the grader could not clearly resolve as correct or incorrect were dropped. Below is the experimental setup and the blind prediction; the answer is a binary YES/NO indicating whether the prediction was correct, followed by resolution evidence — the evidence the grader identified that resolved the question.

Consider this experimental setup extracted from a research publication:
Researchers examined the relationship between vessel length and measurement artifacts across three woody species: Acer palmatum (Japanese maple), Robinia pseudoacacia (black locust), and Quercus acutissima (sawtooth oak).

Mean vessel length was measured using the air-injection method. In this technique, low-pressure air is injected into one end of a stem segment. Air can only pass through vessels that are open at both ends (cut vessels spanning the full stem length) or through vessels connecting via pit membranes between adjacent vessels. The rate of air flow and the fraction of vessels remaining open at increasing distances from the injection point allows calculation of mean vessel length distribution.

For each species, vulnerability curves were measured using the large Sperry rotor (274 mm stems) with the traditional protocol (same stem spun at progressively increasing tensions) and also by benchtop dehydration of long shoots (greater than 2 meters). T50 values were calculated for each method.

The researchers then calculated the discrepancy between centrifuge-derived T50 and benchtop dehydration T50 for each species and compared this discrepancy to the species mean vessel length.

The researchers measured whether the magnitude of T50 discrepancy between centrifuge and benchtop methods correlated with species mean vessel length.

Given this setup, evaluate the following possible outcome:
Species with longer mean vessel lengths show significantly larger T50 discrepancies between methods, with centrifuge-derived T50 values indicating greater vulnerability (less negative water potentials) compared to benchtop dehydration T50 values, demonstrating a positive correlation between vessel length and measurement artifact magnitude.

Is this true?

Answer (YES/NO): YES